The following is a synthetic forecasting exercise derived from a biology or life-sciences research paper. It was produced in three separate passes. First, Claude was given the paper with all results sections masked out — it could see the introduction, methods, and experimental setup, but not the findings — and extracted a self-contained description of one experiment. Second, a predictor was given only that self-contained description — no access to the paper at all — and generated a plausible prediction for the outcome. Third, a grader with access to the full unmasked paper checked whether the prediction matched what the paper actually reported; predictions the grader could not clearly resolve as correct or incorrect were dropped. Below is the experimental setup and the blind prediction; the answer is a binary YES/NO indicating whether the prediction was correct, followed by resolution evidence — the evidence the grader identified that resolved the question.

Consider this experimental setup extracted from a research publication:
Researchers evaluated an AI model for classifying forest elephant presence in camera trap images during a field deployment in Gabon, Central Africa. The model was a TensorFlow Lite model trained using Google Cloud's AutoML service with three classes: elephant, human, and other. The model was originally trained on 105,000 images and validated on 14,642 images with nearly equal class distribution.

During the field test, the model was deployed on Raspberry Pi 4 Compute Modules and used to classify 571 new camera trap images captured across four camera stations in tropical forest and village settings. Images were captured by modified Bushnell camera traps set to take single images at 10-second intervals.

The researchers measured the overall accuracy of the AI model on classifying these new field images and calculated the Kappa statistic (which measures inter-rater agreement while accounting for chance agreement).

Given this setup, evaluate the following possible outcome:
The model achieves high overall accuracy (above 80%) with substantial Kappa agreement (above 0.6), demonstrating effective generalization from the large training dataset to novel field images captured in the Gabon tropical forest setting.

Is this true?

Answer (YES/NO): YES